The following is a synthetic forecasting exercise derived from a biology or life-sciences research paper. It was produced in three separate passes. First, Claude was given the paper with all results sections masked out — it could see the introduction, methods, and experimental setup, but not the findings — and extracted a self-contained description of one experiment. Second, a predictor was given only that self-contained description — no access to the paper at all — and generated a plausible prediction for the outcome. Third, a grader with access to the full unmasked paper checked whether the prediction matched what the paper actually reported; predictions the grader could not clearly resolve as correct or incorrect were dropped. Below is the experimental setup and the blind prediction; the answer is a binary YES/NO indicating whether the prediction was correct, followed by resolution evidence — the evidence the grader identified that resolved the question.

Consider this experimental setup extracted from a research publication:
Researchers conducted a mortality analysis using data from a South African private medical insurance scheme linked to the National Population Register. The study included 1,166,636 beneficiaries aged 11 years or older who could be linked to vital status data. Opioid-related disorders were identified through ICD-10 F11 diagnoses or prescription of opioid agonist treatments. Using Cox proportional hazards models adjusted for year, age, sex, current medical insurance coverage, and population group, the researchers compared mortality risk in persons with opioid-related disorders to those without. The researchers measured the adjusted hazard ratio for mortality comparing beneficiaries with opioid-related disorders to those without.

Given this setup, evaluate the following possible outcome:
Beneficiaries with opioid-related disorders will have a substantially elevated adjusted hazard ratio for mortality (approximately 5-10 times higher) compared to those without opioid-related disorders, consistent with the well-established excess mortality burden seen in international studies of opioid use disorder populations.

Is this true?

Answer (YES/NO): NO